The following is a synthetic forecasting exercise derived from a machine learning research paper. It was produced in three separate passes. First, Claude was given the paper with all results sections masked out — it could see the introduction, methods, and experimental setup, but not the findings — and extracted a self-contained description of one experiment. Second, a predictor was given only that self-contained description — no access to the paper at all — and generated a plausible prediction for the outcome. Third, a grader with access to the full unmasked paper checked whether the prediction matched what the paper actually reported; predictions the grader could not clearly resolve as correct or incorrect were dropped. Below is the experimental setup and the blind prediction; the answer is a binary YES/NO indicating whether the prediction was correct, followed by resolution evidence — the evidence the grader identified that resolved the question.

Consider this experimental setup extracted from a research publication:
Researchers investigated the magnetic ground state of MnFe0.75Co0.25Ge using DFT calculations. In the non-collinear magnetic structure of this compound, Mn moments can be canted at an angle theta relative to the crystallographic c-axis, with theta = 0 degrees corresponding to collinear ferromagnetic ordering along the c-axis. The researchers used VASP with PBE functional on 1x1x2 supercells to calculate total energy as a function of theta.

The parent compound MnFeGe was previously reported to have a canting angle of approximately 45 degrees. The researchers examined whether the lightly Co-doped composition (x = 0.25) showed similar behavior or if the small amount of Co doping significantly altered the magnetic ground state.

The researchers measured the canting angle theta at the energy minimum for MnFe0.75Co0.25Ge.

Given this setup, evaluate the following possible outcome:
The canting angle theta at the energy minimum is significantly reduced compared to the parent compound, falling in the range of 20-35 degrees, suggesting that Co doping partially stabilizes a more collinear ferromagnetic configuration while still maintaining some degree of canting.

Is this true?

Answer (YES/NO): NO